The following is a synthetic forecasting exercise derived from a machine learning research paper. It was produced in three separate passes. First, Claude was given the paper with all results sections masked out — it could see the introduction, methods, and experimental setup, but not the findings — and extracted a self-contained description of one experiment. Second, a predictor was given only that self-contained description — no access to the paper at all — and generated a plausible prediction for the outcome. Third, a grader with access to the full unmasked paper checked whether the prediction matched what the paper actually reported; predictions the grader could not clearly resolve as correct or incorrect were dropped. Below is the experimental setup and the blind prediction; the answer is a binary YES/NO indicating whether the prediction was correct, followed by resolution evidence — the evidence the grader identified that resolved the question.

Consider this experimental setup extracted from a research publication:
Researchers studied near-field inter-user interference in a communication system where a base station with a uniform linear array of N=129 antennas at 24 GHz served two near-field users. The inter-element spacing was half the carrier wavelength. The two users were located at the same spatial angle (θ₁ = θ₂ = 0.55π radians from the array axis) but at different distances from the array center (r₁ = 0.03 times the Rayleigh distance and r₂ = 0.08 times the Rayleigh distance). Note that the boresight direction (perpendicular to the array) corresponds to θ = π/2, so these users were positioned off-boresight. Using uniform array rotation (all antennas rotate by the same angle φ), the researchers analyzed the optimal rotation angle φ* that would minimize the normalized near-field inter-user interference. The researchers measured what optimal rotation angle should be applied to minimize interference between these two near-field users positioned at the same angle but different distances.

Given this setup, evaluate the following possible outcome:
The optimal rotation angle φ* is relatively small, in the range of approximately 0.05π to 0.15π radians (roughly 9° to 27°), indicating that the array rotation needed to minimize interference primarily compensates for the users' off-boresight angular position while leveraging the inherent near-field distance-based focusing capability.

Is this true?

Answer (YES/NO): YES